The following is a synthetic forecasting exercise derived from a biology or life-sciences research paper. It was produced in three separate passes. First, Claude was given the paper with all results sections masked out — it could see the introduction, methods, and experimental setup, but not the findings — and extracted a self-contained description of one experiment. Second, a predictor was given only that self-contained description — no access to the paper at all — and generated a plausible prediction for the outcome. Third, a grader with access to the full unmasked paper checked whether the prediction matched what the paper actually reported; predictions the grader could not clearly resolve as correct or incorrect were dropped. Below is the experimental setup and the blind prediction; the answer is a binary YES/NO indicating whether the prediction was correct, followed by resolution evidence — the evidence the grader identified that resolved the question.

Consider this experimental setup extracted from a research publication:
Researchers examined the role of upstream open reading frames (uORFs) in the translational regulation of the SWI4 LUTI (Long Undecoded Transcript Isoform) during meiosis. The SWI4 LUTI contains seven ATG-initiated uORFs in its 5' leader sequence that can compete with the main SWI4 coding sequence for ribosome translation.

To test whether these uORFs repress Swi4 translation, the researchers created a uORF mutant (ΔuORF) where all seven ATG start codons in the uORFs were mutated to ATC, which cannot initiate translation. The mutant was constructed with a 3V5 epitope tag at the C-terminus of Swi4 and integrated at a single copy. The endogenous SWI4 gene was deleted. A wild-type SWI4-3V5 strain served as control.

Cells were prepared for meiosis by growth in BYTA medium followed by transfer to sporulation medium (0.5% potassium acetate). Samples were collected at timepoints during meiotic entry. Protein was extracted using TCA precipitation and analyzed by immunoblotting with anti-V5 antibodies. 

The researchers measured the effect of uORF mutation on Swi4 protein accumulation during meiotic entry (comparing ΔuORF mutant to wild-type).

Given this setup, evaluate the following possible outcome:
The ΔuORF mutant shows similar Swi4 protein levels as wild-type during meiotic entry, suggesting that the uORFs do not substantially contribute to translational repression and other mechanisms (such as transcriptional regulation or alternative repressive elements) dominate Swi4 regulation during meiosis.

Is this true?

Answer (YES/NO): NO